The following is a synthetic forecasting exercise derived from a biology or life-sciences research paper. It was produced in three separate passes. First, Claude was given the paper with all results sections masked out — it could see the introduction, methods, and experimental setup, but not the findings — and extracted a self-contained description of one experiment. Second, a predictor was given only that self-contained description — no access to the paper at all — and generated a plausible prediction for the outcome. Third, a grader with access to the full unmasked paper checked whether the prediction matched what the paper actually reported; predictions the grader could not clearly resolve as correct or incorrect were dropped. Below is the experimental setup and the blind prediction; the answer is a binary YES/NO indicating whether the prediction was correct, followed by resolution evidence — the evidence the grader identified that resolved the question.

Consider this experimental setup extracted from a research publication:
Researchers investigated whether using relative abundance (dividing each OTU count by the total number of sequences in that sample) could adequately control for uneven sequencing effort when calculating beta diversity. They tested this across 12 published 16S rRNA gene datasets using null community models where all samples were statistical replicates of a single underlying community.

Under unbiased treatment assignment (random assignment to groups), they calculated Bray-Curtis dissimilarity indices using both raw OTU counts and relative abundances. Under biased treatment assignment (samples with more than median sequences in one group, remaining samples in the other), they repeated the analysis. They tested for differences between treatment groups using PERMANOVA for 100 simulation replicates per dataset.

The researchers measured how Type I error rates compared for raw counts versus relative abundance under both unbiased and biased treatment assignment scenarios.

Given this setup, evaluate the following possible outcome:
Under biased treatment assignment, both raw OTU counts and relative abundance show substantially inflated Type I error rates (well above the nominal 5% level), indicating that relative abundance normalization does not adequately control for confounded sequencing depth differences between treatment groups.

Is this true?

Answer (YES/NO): YES